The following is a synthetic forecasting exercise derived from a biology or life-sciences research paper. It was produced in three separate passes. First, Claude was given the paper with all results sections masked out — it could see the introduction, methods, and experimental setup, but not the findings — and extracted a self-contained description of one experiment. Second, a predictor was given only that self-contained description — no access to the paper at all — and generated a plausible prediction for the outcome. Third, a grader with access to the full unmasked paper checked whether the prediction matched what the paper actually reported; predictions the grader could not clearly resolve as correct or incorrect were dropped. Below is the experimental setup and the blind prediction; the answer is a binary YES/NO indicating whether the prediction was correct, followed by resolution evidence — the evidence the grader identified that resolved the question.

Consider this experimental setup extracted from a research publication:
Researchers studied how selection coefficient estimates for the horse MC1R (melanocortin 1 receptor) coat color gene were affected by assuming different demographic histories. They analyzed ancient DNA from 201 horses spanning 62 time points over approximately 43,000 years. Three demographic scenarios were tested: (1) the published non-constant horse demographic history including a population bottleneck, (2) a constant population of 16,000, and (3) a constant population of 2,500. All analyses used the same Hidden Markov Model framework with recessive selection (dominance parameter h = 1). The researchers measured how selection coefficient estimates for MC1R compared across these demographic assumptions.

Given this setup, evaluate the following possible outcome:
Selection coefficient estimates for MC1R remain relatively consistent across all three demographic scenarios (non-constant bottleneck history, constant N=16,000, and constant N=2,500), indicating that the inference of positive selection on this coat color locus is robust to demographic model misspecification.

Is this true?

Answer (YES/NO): YES